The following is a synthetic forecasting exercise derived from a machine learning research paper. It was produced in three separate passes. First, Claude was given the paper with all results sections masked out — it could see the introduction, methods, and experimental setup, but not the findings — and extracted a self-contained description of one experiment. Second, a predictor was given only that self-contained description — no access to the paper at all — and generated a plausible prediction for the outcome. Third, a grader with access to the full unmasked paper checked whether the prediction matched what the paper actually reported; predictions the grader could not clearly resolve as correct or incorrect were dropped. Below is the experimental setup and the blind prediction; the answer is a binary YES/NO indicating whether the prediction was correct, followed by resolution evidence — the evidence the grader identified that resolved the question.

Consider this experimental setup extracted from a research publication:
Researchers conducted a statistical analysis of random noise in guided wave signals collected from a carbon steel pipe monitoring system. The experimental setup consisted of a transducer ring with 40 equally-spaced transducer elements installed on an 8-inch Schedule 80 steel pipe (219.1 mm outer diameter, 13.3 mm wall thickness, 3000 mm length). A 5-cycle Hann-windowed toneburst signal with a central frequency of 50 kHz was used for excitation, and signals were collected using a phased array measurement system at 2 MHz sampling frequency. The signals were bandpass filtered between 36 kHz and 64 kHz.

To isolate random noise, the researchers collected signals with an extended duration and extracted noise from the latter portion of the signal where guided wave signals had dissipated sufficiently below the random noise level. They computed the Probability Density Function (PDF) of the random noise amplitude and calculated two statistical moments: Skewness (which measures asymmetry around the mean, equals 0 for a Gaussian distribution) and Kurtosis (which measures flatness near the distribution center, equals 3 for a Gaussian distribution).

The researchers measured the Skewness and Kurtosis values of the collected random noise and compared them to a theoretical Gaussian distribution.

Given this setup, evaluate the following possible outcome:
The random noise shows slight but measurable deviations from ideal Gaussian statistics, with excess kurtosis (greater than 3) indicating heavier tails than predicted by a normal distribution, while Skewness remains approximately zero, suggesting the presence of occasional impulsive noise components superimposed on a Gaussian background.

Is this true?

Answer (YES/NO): NO